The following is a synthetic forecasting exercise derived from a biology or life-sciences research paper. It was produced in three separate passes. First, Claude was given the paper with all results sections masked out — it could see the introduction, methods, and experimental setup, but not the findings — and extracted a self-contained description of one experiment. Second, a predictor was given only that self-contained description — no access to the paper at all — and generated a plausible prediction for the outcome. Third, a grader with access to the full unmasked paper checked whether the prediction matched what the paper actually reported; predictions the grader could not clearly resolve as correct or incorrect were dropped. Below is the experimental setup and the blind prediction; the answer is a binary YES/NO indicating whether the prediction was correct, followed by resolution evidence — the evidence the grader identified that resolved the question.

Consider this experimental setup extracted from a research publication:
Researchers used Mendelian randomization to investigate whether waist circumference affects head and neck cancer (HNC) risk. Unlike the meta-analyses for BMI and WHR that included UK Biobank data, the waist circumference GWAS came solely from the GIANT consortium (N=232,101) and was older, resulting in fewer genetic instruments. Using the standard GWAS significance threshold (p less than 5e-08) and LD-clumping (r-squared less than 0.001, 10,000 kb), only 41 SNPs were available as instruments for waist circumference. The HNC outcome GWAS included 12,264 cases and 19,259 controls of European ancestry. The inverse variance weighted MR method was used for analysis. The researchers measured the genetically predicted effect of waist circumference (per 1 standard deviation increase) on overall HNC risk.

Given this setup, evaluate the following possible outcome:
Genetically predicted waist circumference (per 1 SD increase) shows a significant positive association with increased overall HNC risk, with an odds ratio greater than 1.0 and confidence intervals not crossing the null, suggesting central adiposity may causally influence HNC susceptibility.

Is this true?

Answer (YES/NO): NO